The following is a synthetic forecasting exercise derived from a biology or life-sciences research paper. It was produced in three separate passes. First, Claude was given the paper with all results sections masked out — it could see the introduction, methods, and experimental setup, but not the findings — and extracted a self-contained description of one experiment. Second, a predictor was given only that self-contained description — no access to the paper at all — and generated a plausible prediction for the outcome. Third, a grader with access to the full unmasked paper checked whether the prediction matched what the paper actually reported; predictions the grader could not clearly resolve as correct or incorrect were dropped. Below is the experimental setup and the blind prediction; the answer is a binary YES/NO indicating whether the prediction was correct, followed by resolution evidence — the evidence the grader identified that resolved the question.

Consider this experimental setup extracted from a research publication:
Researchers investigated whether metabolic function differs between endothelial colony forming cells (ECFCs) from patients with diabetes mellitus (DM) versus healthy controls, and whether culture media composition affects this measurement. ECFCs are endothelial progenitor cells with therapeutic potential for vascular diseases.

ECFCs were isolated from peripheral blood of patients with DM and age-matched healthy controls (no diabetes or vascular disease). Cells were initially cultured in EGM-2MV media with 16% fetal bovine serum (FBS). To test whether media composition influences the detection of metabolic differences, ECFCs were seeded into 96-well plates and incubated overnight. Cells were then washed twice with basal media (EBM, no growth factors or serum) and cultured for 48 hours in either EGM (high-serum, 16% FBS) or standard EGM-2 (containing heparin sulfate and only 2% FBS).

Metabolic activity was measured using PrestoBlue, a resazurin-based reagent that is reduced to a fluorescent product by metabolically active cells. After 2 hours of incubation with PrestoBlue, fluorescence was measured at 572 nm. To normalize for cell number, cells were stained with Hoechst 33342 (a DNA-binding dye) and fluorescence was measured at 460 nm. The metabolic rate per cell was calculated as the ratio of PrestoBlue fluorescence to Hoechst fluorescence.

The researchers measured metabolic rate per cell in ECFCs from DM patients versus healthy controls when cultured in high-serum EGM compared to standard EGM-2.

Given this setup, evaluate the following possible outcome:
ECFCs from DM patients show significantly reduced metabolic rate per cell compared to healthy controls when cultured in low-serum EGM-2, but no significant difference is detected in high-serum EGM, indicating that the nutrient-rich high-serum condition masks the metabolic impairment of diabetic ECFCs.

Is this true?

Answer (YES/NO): NO